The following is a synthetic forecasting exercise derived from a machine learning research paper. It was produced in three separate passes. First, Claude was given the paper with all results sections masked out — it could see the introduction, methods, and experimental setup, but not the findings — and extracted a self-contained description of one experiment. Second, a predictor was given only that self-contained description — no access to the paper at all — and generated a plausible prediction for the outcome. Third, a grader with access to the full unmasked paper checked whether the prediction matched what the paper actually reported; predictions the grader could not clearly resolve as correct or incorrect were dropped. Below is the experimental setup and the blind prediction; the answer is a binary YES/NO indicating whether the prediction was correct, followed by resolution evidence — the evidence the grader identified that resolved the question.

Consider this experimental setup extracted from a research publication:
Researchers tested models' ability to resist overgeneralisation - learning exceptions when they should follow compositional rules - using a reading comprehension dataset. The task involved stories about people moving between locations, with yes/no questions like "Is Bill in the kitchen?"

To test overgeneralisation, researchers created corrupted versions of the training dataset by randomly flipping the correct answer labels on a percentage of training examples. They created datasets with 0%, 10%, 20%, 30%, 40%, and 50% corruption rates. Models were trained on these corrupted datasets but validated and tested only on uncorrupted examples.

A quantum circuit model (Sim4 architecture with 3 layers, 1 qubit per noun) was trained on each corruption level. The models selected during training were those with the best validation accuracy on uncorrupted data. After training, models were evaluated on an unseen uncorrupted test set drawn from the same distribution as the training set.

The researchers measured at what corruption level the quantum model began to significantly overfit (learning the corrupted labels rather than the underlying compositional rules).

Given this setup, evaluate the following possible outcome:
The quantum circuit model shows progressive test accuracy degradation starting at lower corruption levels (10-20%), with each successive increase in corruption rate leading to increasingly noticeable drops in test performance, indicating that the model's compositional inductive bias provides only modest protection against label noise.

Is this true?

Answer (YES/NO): NO